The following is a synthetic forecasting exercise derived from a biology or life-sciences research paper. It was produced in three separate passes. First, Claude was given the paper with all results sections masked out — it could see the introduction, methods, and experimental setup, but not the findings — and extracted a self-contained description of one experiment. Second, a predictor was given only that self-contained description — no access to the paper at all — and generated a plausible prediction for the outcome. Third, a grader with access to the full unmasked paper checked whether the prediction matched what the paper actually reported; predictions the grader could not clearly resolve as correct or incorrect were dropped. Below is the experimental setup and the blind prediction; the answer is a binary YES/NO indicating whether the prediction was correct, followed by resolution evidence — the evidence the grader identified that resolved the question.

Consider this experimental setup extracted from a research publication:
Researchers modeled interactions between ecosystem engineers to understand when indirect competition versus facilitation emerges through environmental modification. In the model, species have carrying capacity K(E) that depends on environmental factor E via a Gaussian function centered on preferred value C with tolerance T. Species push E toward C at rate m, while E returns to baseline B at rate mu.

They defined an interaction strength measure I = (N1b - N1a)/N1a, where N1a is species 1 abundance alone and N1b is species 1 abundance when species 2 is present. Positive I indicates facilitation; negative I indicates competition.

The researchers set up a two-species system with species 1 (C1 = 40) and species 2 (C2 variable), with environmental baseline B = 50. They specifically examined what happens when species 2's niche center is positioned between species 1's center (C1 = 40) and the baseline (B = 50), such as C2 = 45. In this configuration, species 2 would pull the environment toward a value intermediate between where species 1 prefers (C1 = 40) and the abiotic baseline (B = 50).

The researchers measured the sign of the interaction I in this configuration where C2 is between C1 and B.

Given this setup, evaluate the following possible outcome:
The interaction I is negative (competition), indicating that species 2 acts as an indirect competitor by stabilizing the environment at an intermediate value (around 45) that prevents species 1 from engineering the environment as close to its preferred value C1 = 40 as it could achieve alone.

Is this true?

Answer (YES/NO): NO